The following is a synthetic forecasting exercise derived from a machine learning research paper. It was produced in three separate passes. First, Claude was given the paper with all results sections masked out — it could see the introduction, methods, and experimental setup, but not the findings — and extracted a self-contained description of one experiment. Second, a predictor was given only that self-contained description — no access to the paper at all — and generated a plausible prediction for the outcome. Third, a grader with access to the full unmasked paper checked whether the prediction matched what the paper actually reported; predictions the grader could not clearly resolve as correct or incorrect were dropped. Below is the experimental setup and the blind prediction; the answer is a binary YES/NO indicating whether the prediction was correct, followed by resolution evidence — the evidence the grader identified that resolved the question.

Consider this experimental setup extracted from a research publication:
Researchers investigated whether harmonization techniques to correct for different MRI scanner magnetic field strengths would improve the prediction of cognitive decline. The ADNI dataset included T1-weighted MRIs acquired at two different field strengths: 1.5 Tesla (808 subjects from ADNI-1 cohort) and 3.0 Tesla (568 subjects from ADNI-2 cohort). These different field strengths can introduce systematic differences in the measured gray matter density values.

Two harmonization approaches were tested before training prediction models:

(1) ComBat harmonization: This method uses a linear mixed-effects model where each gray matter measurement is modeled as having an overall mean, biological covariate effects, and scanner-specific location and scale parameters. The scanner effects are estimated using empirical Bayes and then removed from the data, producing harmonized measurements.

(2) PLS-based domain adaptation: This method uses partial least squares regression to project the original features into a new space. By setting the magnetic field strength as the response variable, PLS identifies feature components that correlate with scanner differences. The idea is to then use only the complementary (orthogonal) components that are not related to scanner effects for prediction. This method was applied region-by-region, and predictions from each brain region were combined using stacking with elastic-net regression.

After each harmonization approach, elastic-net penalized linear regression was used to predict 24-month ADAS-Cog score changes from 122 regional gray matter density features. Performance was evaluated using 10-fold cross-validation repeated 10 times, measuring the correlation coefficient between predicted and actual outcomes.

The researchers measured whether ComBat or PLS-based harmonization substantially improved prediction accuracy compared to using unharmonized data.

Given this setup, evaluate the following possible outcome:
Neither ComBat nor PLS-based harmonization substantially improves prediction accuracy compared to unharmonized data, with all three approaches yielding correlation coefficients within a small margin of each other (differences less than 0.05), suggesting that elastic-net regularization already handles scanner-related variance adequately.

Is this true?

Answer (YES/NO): NO